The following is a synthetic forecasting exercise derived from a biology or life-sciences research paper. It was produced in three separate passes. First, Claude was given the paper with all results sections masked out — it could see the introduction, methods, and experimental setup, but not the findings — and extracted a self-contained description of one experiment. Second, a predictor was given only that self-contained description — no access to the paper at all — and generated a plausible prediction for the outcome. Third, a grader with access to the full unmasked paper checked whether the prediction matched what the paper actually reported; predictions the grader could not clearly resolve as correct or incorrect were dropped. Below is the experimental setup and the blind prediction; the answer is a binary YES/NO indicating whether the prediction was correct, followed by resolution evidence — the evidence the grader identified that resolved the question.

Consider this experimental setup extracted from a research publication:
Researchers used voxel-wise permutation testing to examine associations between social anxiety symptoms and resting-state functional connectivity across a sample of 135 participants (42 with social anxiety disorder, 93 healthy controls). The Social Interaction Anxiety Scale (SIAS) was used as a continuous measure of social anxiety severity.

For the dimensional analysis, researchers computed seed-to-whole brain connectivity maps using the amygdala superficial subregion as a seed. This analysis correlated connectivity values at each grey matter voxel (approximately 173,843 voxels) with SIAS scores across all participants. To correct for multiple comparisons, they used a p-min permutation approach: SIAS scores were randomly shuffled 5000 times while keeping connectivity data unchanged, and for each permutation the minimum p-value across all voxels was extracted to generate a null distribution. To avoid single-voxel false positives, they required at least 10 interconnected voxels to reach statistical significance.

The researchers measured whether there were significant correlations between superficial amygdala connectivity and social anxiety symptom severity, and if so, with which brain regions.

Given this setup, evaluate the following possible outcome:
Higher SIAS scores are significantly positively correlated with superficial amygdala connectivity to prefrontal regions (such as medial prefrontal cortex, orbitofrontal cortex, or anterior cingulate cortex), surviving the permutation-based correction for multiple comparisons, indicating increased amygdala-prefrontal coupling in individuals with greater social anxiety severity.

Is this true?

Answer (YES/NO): NO